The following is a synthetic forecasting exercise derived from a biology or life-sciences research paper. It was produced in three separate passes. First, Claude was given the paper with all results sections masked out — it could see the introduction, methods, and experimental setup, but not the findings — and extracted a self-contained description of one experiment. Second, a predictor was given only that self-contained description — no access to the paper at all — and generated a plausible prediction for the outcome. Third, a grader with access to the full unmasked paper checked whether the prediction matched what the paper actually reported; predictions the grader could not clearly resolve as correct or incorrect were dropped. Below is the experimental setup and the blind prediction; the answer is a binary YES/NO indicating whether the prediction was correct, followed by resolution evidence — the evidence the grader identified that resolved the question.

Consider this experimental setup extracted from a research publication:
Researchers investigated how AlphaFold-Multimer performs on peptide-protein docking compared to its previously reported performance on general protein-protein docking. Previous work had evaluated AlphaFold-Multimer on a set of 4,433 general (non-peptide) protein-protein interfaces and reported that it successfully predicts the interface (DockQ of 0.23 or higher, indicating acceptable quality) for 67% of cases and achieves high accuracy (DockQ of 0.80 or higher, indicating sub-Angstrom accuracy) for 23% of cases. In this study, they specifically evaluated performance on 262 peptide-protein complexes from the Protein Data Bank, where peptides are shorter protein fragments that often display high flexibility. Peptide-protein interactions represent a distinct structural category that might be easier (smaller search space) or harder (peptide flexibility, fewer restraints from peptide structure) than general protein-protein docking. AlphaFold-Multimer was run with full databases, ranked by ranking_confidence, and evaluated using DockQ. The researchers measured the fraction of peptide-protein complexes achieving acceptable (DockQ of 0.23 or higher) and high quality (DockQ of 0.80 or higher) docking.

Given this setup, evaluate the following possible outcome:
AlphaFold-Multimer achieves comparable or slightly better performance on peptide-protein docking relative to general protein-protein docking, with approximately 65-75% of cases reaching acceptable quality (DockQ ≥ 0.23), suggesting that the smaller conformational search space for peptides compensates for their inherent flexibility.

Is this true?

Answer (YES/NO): NO